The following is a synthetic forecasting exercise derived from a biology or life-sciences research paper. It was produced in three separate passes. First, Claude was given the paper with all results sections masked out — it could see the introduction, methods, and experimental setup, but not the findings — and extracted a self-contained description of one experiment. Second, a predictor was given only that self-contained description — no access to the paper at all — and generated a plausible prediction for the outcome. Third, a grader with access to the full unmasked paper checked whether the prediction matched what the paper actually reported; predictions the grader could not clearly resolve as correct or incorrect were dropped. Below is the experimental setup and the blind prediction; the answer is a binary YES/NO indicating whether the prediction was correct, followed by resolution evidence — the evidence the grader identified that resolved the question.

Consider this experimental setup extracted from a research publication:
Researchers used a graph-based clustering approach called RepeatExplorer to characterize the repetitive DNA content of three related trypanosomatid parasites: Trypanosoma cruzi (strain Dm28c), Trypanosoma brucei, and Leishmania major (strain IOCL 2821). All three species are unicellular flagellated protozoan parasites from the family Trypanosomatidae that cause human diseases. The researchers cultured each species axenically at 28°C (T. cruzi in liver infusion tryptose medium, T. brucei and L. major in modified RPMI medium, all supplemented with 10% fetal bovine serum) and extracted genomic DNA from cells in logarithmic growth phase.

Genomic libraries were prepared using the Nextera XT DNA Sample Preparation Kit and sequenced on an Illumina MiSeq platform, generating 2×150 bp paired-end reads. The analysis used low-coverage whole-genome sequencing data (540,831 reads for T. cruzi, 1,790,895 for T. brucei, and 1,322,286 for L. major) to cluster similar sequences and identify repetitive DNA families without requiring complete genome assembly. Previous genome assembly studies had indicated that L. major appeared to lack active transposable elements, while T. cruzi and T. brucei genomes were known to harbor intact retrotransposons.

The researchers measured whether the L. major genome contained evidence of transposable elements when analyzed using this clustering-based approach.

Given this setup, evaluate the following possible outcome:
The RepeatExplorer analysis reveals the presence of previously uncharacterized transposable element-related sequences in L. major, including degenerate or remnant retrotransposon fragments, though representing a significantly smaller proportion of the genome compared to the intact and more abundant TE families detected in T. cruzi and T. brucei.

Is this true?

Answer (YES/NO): YES